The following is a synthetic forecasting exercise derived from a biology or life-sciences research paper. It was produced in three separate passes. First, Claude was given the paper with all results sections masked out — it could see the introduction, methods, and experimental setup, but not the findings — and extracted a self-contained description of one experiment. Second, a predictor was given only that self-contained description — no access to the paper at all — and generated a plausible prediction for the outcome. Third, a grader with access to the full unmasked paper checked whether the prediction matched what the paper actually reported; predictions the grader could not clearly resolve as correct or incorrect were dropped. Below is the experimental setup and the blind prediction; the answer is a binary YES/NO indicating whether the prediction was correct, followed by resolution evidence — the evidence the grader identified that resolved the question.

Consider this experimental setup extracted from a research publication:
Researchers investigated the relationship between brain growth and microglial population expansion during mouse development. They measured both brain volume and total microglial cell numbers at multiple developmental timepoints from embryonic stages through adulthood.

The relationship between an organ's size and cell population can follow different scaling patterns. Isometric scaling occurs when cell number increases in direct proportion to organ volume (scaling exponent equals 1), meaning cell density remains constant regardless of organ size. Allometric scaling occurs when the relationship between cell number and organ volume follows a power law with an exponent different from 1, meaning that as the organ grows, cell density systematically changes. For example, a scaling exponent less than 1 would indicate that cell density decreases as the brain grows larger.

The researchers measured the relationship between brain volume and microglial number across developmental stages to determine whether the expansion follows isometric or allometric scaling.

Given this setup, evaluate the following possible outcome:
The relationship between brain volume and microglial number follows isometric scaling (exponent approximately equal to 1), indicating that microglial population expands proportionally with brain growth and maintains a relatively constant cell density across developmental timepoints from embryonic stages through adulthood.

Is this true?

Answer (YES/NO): NO